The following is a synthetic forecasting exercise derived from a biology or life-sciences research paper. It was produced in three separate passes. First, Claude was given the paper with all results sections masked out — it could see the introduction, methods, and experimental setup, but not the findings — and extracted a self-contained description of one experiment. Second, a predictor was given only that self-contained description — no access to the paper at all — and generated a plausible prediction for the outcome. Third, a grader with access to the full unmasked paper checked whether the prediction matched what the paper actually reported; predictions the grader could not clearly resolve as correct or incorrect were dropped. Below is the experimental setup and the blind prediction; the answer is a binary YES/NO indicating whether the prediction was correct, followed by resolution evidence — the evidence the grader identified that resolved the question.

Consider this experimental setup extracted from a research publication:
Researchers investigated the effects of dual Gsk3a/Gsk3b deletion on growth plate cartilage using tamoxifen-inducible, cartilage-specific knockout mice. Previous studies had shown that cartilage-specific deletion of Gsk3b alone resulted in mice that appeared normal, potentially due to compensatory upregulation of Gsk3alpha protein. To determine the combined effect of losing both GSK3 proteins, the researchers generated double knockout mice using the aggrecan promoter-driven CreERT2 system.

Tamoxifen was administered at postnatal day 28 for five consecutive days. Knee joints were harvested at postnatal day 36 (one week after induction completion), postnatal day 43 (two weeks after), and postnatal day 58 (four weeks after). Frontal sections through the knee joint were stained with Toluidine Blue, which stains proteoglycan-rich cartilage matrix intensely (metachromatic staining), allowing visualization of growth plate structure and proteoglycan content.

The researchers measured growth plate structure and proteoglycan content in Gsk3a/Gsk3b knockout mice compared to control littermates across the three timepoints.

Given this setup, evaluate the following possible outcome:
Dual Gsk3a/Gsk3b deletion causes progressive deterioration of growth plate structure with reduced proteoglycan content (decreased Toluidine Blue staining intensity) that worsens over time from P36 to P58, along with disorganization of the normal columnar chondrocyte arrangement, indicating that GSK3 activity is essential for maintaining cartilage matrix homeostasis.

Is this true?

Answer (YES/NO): YES